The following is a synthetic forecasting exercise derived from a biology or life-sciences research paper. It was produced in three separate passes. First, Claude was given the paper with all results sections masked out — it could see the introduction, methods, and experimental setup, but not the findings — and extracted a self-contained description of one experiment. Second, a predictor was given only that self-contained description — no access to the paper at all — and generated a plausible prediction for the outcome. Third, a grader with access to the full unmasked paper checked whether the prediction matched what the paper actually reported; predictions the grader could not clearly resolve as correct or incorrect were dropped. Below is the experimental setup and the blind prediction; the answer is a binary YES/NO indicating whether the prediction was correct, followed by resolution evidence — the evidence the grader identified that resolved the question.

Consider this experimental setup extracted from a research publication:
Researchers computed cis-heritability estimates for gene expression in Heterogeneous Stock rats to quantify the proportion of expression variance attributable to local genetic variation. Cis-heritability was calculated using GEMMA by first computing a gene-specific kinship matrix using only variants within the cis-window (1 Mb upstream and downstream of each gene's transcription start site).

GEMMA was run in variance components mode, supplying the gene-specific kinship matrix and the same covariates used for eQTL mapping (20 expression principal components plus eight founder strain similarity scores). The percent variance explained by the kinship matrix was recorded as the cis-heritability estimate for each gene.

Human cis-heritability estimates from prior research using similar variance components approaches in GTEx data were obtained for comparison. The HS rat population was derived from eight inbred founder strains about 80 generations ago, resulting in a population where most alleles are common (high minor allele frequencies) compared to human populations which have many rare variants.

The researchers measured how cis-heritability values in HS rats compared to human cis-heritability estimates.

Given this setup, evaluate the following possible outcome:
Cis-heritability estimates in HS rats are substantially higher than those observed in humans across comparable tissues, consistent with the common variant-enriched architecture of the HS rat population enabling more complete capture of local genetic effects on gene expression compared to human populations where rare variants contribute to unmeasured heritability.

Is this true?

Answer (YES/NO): NO